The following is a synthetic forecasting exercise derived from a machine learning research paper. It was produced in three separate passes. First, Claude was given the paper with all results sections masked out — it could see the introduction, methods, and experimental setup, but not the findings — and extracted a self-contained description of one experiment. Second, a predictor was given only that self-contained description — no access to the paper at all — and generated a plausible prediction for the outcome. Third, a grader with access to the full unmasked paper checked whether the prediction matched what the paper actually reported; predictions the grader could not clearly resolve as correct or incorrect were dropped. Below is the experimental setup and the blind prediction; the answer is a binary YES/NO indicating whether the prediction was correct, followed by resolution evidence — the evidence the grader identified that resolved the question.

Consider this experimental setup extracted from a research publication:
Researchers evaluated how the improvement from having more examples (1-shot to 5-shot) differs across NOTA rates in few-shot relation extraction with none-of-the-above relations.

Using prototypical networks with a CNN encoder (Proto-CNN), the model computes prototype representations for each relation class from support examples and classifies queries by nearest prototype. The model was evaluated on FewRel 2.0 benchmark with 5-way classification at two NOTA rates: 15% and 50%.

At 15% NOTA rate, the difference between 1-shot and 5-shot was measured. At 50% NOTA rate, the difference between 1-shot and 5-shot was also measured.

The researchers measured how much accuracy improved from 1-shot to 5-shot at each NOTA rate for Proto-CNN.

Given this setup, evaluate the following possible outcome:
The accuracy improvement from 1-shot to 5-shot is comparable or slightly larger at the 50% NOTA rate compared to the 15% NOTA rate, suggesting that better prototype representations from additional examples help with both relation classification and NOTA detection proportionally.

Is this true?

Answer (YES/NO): YES